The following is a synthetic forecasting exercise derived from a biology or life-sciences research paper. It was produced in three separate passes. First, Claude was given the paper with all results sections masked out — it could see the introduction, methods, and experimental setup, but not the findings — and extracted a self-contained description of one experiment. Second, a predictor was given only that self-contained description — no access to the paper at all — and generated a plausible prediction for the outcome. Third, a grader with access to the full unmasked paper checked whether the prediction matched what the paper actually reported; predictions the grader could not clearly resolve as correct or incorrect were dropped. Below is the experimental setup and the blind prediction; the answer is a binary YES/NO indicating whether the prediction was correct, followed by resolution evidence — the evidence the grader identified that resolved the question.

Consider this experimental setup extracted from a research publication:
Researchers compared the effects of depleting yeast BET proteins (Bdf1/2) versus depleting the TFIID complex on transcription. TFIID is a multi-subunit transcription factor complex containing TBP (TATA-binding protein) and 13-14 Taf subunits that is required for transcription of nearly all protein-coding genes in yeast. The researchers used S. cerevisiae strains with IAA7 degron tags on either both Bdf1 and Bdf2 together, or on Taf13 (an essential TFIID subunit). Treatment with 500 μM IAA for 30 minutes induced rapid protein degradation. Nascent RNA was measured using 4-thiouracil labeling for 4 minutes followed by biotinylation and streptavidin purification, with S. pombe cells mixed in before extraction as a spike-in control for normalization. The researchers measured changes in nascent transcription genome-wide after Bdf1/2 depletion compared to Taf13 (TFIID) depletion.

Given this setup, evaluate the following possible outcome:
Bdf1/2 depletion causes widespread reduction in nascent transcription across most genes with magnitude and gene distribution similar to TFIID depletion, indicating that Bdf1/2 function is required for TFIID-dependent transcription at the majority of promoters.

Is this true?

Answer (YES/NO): NO